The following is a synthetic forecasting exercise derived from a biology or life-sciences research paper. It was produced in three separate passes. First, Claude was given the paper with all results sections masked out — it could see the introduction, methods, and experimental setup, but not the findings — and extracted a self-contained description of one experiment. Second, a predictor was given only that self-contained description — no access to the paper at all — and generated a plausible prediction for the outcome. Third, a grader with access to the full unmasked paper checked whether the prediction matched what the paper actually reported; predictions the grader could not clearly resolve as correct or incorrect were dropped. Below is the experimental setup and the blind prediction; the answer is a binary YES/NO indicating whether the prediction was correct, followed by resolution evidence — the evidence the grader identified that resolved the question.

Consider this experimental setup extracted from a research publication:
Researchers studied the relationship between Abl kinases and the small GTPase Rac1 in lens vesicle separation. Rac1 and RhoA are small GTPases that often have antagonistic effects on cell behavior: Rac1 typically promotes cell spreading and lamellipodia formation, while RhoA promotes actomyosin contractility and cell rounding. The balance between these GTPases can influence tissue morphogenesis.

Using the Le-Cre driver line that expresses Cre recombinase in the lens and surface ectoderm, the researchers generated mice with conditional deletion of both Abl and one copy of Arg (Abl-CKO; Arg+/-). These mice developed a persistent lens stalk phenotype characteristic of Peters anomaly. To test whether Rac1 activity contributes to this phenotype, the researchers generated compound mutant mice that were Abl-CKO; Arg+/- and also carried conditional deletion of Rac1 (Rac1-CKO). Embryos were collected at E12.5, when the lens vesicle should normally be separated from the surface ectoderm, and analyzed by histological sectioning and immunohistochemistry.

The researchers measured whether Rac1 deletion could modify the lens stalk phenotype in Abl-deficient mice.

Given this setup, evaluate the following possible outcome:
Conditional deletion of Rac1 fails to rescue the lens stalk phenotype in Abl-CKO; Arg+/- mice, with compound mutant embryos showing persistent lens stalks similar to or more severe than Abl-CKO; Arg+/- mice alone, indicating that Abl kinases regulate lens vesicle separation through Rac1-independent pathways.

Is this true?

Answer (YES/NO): NO